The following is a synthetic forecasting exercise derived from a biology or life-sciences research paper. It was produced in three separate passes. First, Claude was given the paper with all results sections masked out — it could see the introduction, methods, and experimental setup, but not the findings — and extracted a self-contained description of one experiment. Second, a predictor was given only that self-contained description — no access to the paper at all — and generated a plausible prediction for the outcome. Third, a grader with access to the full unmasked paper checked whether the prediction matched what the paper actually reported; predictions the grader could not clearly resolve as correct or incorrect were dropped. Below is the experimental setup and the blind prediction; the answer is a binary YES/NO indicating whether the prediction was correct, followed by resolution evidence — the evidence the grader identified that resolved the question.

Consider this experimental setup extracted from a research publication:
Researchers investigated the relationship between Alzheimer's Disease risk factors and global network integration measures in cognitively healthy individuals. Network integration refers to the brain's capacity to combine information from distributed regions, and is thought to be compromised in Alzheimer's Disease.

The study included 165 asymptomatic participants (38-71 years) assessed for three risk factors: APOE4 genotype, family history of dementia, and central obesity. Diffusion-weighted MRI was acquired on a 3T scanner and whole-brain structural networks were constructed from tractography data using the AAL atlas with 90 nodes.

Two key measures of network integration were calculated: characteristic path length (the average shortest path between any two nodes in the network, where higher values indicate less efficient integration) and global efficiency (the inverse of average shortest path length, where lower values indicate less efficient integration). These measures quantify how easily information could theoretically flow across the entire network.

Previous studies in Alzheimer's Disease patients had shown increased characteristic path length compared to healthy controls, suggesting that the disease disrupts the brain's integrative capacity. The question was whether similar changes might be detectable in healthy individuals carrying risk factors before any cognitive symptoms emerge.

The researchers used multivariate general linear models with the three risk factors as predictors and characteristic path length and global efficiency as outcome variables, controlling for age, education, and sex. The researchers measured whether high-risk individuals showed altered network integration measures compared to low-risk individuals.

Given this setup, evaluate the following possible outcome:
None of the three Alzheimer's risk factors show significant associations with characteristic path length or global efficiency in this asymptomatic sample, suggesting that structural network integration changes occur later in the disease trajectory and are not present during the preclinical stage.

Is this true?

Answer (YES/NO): YES